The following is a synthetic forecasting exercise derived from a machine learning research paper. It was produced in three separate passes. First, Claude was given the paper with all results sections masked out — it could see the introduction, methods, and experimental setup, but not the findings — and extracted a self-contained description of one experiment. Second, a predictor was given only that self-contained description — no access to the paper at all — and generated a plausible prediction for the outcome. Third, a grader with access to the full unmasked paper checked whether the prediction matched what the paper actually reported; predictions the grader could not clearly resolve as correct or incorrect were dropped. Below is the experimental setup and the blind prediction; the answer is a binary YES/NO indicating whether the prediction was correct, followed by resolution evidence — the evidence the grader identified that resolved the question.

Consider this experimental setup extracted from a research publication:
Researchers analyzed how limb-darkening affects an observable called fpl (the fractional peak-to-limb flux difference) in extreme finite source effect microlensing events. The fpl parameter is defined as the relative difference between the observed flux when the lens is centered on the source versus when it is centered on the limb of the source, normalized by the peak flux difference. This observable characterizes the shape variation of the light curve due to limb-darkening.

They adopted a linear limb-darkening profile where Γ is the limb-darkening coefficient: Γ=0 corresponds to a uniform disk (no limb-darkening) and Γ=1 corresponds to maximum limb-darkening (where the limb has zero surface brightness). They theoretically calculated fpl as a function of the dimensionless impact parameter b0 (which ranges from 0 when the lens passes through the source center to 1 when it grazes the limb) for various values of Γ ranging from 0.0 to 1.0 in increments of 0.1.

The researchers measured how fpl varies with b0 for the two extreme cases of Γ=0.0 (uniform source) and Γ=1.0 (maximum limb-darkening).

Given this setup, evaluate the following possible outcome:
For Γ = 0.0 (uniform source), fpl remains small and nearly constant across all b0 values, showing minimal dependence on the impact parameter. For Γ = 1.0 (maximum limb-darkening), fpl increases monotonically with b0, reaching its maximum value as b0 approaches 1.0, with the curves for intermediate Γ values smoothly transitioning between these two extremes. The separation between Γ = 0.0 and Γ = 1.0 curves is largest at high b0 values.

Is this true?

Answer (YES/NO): NO